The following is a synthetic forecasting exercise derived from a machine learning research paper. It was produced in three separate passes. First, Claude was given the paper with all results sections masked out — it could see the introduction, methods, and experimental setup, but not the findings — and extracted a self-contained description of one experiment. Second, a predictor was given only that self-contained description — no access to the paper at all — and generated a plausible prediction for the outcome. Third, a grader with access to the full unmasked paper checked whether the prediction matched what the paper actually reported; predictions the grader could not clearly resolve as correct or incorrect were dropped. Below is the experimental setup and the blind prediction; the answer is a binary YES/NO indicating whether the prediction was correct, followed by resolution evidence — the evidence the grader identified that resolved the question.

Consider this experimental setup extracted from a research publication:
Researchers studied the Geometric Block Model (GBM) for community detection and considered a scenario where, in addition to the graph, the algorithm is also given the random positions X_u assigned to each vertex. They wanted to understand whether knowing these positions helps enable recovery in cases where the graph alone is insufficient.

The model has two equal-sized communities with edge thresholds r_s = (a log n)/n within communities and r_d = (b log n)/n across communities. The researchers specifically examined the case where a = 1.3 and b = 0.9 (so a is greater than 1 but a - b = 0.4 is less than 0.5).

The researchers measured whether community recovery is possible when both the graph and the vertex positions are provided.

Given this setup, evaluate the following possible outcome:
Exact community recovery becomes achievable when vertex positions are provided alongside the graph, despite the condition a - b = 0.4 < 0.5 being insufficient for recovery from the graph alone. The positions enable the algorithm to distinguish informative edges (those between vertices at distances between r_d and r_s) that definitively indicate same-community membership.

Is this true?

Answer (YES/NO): NO